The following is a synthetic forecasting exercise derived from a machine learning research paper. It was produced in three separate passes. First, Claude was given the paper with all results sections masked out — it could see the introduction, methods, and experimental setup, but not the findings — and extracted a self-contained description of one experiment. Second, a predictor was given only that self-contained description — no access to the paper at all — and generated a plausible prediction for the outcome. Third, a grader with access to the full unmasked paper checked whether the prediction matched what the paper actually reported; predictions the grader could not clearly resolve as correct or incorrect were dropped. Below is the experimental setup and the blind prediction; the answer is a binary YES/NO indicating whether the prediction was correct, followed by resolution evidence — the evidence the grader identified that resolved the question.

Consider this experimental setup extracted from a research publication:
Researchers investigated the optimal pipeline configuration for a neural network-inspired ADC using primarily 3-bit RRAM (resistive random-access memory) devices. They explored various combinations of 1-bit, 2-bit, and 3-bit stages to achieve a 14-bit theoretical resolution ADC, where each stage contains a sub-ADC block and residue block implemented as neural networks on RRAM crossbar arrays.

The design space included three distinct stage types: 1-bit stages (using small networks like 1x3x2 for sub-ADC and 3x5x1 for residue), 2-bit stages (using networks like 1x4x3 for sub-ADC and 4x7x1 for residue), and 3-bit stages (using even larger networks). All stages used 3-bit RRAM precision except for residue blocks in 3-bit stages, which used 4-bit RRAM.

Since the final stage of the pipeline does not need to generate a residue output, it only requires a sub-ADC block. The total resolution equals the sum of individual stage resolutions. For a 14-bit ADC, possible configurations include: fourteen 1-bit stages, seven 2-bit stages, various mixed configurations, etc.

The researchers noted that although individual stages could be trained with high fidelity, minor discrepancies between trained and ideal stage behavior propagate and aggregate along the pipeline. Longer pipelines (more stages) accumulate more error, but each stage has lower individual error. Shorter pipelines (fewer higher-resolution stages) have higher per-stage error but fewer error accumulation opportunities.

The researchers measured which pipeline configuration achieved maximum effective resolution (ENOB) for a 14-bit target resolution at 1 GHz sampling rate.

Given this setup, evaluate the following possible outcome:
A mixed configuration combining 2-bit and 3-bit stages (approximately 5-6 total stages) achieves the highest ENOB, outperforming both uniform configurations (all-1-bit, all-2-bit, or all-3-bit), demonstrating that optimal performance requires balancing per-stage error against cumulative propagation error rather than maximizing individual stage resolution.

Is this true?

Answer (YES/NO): NO